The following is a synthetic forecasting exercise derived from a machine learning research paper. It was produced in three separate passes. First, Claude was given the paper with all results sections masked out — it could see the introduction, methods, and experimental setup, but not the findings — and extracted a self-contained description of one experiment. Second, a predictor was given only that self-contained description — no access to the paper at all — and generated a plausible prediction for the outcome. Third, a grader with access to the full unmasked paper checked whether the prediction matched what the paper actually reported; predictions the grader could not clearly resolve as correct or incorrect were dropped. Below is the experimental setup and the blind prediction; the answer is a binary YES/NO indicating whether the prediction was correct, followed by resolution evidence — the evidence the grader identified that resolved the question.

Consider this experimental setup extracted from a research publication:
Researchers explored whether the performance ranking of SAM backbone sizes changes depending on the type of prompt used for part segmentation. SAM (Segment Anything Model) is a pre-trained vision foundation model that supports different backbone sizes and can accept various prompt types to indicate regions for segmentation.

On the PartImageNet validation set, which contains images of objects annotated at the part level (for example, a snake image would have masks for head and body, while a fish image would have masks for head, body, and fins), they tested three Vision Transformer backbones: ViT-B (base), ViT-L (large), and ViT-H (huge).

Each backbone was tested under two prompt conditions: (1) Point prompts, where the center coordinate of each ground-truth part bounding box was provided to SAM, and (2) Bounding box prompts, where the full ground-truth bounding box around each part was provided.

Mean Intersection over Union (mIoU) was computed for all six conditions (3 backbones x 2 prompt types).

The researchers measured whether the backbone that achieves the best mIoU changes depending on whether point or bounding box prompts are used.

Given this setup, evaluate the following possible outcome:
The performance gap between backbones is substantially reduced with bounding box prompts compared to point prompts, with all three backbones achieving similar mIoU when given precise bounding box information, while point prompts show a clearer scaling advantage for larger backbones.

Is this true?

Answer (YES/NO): NO